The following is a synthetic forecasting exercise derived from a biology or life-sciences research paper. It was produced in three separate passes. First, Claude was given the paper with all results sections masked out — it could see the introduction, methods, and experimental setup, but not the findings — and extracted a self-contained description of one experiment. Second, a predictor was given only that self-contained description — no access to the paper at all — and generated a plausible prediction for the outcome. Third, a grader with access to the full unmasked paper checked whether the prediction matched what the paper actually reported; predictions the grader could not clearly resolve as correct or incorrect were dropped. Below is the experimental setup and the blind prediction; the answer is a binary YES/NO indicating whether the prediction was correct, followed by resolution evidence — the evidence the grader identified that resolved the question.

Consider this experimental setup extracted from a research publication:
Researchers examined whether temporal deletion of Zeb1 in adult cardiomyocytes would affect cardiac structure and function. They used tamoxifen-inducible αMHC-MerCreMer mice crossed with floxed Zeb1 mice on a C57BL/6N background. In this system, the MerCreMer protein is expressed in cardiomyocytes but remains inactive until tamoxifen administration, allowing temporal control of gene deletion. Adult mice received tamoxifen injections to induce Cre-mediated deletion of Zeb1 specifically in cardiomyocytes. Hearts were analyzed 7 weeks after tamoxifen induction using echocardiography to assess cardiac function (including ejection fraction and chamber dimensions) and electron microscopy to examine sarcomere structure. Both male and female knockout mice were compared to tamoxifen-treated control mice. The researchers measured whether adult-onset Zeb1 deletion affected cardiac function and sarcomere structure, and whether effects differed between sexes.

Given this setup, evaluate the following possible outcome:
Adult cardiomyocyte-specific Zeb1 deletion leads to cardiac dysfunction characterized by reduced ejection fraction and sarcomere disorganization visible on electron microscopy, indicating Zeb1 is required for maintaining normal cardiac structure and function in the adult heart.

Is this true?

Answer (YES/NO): NO